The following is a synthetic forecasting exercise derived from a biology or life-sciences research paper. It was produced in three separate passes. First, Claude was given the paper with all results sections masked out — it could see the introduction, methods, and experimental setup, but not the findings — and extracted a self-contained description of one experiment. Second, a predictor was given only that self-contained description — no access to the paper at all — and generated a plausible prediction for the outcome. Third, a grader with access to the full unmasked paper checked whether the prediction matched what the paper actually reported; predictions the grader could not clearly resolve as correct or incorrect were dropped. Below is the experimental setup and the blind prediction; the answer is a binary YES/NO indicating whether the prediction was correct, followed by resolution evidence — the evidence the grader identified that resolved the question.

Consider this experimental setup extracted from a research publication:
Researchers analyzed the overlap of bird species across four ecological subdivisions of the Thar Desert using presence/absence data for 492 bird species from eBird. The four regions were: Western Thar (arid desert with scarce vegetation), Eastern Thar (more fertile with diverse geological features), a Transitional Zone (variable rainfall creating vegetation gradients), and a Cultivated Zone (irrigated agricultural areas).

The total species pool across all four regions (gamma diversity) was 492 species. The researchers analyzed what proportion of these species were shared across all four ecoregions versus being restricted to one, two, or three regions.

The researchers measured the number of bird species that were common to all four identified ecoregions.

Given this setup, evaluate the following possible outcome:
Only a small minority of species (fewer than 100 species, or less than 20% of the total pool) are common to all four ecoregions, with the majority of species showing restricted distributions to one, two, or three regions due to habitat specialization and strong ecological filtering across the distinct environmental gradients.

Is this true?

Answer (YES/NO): NO